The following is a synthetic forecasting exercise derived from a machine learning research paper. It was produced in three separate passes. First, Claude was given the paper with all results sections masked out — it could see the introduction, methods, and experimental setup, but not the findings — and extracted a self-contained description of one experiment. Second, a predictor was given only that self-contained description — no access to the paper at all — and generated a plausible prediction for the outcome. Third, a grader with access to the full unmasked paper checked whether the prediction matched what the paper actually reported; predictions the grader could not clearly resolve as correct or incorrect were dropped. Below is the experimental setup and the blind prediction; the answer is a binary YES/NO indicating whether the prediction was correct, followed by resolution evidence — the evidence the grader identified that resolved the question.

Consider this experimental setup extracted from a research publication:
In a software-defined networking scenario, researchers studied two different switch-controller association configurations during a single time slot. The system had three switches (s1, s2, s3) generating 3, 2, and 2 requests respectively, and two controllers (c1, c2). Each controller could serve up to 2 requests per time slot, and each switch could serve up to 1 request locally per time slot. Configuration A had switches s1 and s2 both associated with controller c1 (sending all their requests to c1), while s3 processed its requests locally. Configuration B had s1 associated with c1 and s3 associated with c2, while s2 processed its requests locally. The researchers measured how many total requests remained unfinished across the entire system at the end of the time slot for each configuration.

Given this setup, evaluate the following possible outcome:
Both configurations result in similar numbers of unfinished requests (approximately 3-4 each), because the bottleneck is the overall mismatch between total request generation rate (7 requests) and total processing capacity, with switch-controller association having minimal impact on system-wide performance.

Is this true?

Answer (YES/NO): NO